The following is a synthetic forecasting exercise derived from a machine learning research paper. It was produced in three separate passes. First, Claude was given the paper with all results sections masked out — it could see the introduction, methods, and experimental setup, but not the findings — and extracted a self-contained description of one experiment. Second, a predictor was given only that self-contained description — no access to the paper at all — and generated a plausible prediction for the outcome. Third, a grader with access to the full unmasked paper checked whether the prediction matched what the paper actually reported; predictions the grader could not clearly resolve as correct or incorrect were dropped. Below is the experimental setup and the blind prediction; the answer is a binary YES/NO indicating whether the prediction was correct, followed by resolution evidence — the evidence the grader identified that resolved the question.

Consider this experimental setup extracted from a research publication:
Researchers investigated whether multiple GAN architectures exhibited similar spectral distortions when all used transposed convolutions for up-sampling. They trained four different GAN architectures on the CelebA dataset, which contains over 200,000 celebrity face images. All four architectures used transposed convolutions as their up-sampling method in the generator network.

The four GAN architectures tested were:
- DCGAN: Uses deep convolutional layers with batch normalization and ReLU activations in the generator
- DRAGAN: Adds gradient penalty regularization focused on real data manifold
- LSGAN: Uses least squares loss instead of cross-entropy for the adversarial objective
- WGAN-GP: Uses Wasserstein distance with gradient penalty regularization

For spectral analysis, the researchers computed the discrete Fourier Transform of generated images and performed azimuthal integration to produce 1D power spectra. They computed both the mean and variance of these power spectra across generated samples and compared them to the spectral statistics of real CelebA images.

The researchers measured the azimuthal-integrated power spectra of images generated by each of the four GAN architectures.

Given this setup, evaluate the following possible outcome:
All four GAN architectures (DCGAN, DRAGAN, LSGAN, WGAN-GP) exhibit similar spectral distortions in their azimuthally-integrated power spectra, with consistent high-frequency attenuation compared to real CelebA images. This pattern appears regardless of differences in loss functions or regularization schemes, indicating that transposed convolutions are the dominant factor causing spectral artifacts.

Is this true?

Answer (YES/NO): NO